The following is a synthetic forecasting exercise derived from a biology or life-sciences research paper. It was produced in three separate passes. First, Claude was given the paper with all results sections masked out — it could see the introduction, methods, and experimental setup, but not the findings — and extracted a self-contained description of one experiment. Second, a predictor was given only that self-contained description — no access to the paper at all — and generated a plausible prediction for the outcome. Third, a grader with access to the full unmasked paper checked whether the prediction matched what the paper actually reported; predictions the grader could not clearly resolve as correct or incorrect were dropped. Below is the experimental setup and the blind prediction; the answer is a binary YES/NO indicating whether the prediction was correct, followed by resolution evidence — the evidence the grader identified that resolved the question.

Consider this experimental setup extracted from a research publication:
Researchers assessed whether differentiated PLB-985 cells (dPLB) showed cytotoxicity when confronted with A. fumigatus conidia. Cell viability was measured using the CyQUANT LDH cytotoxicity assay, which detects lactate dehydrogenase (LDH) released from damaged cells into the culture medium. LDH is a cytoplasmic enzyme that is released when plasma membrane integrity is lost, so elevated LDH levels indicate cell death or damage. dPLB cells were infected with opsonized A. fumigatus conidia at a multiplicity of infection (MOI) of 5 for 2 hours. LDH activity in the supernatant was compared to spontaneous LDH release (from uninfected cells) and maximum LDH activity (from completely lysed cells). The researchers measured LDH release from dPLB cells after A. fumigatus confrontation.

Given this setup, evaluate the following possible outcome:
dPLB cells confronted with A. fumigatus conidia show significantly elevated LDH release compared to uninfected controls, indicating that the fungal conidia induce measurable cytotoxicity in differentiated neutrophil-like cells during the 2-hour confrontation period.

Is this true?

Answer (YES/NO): NO